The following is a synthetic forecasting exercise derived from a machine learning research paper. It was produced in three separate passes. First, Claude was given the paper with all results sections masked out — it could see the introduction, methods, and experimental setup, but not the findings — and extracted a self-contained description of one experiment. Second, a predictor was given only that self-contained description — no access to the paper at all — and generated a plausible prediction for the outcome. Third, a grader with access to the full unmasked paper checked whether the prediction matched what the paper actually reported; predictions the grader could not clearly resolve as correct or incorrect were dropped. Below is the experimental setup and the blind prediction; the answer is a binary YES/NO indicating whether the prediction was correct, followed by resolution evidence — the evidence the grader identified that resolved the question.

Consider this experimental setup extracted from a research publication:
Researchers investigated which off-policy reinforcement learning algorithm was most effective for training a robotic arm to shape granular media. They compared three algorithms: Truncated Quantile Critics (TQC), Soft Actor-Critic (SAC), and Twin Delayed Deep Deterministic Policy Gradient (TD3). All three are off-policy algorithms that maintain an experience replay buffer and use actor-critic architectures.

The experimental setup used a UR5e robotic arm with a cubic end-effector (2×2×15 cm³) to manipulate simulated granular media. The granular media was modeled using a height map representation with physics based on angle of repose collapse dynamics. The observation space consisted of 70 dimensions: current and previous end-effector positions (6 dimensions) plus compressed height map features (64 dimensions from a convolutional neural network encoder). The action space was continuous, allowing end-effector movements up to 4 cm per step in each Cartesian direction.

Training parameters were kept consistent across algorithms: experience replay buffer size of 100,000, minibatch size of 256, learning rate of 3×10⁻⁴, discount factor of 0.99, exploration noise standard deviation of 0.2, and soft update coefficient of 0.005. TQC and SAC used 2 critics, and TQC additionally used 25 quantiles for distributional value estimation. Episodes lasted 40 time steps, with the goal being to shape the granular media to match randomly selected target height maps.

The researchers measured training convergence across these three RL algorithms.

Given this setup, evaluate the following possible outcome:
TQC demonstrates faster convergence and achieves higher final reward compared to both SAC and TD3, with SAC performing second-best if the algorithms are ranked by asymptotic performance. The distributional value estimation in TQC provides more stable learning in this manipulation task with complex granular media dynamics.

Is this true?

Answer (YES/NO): YES